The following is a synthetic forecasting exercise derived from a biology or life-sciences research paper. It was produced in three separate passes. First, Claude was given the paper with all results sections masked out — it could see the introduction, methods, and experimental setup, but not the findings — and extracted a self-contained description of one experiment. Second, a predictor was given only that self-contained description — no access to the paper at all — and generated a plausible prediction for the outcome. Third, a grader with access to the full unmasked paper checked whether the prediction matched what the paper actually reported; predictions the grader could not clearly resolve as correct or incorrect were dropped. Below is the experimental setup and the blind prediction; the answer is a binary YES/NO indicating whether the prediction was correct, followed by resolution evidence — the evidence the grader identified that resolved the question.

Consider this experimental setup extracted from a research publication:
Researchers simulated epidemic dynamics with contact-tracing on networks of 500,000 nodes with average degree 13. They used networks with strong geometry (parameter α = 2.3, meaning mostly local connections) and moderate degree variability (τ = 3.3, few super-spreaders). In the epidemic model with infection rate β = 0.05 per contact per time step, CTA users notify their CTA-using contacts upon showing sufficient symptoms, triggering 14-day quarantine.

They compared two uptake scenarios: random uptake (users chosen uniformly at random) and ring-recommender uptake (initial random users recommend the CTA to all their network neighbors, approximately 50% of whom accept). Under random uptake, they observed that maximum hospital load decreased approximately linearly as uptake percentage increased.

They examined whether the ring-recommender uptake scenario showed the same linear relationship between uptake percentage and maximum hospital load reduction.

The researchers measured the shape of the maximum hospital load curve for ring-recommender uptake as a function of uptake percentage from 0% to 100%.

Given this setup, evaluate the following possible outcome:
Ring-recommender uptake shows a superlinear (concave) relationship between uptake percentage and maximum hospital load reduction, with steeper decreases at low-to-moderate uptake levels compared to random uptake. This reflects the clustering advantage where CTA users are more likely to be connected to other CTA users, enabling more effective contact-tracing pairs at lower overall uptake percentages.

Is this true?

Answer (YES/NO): NO